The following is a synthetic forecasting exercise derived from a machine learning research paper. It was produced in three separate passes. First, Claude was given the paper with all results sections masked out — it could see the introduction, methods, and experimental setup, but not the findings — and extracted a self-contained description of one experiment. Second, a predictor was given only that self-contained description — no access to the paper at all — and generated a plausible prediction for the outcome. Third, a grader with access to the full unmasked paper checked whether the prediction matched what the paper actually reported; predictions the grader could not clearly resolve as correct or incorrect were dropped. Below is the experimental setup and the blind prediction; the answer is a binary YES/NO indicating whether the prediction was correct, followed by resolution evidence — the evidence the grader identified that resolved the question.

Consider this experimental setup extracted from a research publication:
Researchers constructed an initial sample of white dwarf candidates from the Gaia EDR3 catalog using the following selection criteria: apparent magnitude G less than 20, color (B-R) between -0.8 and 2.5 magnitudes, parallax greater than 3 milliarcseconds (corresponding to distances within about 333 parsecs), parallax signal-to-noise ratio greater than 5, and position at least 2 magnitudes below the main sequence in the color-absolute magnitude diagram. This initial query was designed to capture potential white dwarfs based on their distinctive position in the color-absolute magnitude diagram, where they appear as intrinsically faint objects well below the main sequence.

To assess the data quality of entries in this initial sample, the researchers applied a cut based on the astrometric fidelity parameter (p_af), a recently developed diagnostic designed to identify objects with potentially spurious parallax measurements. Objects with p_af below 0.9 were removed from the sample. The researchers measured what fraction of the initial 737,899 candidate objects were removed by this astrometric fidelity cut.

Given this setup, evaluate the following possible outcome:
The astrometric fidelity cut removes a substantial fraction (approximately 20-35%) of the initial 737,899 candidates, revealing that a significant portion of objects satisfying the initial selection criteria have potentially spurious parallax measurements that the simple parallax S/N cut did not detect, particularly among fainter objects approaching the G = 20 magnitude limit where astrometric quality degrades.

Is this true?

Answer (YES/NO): NO